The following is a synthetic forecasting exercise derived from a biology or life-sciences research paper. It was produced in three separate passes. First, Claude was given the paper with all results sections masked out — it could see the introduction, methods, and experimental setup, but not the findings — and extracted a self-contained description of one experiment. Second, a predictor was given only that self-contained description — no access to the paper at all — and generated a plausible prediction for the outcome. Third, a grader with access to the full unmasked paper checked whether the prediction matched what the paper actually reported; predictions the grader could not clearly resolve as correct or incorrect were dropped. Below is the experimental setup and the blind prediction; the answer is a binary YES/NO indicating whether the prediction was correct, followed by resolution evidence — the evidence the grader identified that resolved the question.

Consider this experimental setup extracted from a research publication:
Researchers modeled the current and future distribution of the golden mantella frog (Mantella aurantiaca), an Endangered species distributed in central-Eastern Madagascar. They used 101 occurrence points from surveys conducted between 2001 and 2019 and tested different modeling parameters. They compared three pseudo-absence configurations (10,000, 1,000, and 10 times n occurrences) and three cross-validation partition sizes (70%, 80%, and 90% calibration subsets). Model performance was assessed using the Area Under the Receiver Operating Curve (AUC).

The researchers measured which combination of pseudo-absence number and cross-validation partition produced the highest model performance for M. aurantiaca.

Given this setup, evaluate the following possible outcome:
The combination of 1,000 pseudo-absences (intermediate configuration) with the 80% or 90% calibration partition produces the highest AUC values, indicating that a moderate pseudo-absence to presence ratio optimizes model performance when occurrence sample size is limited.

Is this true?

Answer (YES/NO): YES